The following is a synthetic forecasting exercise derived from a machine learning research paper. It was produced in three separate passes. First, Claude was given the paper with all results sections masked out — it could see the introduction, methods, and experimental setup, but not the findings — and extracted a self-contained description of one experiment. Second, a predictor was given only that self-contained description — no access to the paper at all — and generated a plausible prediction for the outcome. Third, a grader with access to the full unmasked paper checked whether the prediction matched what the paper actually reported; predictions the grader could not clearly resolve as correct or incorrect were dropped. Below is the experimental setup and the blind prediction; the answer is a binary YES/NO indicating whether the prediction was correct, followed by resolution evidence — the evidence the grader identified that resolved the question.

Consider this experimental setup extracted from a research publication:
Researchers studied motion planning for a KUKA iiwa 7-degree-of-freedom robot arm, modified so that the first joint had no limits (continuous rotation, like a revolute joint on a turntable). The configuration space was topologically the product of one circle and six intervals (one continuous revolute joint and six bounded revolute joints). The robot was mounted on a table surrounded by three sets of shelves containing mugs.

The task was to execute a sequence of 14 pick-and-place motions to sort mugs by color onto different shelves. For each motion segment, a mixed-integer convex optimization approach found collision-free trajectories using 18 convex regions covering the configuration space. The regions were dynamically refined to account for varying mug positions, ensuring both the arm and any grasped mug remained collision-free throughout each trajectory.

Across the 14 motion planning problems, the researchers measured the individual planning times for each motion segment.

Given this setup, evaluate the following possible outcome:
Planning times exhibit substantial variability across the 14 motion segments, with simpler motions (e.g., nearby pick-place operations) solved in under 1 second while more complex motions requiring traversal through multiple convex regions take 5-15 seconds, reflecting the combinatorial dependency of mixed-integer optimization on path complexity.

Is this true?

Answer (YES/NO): NO